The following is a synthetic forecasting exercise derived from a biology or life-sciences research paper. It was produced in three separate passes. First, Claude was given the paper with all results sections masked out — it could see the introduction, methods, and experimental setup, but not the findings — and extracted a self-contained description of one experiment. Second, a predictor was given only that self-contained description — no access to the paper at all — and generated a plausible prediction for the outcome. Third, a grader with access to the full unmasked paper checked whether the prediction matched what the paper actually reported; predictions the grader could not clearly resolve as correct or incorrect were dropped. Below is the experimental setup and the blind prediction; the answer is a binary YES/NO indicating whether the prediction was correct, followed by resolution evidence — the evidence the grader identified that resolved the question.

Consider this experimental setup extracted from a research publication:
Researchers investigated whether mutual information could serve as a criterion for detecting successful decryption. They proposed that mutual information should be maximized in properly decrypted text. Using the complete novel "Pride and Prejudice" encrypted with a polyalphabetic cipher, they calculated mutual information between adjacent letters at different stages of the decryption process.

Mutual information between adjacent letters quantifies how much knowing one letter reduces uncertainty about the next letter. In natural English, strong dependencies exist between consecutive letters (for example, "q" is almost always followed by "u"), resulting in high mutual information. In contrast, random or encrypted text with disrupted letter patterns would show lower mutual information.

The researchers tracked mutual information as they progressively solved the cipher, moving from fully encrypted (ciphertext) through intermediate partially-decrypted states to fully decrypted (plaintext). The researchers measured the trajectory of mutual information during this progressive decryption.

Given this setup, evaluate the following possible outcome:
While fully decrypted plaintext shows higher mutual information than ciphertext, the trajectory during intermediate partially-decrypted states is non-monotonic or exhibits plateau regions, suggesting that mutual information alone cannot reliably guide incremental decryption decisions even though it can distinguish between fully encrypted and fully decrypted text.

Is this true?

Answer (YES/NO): YES